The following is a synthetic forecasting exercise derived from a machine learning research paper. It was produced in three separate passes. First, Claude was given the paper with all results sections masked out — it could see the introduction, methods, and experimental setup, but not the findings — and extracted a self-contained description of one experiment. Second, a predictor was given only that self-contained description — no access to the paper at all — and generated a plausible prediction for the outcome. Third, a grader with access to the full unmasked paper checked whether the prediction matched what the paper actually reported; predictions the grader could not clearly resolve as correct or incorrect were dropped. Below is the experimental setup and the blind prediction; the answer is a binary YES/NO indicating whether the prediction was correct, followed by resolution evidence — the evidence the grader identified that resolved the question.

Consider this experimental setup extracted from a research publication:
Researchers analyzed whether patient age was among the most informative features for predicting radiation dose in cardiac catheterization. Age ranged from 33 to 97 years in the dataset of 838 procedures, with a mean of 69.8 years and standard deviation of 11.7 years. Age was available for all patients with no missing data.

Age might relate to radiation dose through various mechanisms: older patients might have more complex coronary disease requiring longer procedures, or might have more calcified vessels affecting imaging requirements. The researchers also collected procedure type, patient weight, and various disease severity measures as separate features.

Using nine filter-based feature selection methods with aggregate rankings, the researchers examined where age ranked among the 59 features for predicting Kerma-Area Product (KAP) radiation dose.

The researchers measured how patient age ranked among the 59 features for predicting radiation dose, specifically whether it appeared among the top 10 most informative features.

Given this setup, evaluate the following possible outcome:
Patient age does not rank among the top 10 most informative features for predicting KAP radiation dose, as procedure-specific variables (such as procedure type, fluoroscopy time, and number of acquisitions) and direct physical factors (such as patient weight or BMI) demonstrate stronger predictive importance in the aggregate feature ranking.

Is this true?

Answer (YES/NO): YES